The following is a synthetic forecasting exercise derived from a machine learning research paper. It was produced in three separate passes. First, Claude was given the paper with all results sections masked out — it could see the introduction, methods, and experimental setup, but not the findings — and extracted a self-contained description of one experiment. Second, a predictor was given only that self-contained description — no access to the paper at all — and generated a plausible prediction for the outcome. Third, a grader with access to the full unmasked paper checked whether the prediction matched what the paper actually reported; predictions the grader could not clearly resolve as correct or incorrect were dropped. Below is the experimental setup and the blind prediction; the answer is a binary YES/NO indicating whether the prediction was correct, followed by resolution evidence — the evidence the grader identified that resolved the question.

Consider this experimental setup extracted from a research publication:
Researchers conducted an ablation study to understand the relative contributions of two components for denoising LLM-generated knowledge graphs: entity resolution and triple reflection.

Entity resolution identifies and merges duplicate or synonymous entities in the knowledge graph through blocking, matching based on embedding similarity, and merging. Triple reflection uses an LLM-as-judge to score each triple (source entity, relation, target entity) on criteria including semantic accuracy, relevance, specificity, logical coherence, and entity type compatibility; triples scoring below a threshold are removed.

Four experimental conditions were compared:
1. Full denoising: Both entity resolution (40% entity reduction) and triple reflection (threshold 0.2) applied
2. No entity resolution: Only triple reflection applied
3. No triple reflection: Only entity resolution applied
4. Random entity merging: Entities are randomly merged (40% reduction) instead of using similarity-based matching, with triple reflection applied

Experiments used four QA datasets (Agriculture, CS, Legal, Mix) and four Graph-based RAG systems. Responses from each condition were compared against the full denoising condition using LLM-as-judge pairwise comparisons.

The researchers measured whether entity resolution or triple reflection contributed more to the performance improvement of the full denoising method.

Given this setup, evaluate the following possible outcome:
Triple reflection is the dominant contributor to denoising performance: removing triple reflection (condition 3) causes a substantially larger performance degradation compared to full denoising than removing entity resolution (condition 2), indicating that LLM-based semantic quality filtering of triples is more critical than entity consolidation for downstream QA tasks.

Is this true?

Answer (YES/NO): NO